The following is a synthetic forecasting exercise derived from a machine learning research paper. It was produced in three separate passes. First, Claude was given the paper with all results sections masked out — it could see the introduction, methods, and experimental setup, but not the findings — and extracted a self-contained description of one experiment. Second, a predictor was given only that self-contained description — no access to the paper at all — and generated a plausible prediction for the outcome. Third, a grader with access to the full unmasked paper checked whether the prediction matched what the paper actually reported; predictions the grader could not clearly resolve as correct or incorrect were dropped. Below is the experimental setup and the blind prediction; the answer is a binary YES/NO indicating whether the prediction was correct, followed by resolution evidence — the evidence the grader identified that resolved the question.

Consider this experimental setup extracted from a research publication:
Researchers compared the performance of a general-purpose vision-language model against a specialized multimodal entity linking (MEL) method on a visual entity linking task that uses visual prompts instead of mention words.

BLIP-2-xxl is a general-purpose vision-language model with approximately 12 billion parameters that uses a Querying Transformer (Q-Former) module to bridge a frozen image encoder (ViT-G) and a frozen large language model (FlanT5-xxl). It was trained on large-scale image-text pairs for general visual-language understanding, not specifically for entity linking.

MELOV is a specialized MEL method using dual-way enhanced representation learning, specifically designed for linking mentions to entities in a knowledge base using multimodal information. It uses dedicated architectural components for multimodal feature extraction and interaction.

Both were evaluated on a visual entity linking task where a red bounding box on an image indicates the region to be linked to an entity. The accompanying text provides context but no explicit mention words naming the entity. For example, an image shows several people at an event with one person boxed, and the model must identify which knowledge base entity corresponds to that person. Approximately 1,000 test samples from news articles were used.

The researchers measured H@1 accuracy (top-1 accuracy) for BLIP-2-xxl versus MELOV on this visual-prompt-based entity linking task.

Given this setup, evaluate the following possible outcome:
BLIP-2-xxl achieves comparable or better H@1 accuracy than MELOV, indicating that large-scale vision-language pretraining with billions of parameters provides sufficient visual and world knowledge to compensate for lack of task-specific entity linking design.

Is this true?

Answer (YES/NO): NO